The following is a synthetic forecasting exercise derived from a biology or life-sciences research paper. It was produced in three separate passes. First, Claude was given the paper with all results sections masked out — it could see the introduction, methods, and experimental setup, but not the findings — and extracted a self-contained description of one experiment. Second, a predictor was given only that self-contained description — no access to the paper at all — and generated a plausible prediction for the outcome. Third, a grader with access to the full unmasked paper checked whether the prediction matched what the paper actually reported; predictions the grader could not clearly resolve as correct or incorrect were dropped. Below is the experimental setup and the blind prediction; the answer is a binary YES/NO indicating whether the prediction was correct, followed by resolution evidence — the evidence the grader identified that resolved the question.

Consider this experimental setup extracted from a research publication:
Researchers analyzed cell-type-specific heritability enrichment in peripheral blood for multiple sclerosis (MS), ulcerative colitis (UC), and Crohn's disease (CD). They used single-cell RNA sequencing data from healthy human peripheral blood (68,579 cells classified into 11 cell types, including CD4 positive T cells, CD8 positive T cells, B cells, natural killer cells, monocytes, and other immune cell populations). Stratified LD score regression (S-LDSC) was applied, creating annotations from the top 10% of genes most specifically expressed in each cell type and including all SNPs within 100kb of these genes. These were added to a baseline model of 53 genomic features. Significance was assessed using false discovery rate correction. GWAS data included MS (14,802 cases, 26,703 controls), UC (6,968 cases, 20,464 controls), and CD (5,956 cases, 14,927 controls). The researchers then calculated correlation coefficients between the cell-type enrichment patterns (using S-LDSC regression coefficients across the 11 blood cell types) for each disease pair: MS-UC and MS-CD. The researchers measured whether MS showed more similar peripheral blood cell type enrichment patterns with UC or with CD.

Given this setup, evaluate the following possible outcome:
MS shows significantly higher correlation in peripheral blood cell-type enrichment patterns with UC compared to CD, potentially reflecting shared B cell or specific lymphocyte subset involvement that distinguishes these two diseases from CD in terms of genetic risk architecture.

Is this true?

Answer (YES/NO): NO